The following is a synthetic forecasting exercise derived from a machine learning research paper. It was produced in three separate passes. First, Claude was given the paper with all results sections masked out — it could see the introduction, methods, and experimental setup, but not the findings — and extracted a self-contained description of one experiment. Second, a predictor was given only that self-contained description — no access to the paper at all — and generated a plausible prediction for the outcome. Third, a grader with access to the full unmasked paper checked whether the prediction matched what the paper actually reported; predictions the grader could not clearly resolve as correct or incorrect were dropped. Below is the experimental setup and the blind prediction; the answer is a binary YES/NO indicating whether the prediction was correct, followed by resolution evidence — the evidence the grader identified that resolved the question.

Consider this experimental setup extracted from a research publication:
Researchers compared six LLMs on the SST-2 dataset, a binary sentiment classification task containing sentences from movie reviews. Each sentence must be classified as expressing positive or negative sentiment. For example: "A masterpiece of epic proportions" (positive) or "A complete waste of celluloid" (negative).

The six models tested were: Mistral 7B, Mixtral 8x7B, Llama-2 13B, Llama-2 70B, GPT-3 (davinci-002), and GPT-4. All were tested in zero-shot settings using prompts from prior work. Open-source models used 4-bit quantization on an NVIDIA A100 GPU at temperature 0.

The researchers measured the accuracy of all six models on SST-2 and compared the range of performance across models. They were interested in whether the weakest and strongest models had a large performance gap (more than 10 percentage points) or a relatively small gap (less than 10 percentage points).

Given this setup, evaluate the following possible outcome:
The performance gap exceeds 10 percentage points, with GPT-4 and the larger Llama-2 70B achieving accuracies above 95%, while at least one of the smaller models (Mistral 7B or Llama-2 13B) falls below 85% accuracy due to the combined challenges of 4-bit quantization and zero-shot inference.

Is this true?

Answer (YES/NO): NO